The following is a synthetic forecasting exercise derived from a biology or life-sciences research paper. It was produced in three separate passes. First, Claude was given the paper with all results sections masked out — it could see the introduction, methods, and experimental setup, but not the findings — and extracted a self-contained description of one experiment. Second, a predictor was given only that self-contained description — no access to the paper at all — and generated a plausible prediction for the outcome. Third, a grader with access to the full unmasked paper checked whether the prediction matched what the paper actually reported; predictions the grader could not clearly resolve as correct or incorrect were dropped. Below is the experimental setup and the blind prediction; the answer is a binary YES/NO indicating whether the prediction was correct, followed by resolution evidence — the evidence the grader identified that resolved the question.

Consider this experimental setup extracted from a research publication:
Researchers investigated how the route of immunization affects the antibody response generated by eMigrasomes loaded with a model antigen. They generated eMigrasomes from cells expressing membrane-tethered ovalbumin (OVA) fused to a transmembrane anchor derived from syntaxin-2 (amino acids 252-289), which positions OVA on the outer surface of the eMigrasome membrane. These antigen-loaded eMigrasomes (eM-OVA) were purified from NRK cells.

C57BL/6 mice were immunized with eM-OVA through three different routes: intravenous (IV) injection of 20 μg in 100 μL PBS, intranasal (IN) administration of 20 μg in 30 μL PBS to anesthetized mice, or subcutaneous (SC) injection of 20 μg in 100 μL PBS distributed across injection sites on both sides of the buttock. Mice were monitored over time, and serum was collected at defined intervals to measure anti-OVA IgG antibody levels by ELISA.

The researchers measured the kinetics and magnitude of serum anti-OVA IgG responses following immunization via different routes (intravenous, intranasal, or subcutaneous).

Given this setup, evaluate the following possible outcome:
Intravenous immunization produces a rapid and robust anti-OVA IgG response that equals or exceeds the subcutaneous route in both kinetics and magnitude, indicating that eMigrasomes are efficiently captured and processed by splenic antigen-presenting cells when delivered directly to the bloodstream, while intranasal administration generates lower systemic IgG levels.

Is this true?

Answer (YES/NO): YES